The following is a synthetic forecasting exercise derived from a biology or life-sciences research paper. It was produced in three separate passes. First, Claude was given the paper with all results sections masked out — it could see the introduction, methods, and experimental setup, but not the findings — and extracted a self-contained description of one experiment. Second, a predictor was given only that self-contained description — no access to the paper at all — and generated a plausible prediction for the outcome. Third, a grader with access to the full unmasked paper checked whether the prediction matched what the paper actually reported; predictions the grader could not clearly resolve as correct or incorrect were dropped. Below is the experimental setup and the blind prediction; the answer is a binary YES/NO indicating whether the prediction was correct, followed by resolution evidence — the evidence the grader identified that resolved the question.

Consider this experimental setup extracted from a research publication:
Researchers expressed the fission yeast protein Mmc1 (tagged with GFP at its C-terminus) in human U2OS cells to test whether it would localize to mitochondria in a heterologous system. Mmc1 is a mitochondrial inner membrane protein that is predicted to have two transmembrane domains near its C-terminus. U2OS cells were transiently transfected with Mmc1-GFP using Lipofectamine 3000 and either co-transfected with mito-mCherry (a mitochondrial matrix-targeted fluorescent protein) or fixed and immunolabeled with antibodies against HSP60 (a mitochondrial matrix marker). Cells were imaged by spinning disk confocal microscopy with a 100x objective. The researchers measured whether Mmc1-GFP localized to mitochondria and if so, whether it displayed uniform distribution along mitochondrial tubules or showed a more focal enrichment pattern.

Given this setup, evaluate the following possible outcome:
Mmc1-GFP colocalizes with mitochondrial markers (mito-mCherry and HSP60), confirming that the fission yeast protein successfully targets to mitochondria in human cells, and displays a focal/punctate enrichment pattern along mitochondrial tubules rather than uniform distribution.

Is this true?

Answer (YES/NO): YES